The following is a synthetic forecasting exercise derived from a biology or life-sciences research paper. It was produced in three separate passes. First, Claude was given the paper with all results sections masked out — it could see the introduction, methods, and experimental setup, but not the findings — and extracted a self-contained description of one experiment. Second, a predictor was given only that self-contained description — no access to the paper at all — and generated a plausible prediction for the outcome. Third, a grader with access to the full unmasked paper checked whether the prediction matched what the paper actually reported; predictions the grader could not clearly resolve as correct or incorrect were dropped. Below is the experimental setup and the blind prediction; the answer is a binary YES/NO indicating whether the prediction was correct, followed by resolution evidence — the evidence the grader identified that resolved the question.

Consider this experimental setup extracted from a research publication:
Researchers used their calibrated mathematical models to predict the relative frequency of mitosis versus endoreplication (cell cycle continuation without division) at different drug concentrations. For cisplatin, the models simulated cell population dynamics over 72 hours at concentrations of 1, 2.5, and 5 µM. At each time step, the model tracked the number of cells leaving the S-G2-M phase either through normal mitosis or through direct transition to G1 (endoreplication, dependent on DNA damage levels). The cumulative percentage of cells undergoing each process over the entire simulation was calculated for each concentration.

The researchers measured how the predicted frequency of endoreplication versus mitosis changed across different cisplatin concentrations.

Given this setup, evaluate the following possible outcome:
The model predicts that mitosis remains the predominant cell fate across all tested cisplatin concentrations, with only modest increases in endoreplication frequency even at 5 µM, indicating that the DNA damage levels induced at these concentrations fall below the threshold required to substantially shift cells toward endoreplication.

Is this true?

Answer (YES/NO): NO